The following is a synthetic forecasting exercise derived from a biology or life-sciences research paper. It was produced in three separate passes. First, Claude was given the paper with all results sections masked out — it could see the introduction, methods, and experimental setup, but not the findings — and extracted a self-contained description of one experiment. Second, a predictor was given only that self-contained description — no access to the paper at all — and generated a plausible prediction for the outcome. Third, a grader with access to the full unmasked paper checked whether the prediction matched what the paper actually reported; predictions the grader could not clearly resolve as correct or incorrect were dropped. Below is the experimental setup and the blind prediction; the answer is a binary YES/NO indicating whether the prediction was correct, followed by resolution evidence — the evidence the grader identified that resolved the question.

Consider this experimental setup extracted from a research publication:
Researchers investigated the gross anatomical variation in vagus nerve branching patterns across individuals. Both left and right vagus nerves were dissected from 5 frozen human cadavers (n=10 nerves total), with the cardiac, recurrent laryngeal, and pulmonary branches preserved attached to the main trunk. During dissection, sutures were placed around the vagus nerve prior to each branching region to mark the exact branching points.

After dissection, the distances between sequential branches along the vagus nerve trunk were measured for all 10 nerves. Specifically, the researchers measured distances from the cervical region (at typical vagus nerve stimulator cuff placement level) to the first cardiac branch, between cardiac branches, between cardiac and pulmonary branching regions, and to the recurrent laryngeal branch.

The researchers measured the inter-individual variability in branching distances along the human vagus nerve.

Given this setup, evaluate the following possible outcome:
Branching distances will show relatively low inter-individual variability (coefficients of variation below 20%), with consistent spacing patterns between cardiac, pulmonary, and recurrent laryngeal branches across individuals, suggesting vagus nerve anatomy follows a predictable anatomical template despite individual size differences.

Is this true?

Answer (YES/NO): NO